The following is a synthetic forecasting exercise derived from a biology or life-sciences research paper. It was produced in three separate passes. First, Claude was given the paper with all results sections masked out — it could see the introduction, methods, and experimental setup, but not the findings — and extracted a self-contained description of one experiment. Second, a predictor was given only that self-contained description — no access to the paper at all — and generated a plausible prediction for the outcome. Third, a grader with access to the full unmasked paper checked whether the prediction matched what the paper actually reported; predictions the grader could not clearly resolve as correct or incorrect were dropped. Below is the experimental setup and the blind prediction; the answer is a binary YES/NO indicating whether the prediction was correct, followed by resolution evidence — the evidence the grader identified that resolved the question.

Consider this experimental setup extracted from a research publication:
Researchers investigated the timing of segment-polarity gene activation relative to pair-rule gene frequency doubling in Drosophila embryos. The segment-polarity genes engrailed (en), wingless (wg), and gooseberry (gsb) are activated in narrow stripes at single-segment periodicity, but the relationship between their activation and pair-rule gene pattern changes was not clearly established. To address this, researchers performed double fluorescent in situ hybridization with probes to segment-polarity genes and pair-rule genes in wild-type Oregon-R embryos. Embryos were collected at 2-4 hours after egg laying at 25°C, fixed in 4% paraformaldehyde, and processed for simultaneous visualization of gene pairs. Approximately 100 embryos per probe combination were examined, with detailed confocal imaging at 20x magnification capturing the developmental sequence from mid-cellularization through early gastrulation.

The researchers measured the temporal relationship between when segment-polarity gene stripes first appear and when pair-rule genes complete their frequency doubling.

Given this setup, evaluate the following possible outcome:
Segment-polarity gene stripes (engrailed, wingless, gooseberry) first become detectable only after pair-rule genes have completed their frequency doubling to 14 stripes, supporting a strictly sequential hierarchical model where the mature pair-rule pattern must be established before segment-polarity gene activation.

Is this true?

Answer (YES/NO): NO